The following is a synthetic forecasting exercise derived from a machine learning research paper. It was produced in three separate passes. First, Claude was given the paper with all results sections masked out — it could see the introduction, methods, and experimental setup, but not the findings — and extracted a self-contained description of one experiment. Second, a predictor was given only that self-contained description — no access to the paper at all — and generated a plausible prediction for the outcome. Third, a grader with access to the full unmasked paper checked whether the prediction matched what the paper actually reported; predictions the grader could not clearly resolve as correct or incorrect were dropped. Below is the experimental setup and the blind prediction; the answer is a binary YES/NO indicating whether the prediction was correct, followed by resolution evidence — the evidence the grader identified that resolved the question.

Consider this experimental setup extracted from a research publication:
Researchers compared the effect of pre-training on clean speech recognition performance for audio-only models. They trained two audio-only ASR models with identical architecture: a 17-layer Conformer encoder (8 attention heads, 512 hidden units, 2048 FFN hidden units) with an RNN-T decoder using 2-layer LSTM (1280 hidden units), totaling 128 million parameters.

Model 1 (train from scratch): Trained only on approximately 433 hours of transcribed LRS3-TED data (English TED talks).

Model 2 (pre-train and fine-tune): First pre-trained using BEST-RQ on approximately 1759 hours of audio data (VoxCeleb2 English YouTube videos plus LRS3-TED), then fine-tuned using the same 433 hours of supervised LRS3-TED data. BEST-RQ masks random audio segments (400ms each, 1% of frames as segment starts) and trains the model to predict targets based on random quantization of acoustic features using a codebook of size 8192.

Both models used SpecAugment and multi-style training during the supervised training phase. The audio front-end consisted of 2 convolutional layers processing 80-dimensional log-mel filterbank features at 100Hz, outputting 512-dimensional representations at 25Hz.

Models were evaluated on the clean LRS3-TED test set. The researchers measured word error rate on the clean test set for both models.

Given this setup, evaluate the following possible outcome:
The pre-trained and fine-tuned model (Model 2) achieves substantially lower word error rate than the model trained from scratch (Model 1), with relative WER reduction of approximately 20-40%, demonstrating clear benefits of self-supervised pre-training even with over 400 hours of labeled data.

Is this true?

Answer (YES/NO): NO